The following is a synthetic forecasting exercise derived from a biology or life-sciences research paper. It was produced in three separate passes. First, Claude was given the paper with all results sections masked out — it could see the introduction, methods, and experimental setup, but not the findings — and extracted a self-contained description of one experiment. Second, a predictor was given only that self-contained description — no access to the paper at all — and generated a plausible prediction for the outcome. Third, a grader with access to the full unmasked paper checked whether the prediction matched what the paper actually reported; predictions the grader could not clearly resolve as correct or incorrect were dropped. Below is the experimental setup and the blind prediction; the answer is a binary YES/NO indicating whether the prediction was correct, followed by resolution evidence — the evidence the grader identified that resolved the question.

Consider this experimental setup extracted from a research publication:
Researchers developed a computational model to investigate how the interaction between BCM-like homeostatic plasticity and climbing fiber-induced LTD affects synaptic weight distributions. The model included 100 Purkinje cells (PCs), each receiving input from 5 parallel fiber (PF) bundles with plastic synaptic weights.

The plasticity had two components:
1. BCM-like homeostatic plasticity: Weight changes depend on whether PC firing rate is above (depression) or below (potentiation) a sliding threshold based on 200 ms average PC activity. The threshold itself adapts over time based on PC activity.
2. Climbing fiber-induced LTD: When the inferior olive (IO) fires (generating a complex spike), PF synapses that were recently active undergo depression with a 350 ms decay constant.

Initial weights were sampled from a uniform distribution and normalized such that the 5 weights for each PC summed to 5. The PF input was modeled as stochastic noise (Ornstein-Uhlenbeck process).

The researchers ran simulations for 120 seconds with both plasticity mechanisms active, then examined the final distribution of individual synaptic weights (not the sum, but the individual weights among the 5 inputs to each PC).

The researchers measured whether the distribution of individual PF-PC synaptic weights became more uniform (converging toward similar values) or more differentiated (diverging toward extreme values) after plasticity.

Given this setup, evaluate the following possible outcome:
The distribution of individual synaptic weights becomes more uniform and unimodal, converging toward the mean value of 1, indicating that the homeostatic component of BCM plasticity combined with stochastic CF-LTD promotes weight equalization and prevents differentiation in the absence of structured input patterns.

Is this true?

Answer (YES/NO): NO